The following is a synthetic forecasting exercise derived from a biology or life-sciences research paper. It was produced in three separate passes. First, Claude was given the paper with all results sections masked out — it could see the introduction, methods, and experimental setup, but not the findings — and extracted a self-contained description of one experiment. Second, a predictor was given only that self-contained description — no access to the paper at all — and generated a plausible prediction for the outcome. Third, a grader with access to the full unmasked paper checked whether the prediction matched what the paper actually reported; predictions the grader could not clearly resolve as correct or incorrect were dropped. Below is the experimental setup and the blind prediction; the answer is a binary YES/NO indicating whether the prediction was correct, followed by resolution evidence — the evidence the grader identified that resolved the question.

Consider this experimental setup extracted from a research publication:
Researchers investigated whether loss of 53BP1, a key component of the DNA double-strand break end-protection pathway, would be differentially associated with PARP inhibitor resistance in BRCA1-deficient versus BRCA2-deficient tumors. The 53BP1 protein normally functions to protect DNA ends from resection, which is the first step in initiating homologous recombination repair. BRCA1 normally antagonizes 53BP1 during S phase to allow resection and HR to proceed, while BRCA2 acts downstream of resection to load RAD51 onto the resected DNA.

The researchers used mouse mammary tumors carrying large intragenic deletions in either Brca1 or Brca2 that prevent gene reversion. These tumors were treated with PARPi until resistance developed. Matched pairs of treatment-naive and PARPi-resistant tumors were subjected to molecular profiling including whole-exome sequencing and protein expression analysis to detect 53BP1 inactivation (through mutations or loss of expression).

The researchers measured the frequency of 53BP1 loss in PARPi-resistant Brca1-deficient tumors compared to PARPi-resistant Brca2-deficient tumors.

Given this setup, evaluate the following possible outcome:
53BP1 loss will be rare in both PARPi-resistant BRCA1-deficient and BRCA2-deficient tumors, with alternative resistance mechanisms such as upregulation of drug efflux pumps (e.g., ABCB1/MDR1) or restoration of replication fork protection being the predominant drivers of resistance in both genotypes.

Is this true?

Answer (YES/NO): NO